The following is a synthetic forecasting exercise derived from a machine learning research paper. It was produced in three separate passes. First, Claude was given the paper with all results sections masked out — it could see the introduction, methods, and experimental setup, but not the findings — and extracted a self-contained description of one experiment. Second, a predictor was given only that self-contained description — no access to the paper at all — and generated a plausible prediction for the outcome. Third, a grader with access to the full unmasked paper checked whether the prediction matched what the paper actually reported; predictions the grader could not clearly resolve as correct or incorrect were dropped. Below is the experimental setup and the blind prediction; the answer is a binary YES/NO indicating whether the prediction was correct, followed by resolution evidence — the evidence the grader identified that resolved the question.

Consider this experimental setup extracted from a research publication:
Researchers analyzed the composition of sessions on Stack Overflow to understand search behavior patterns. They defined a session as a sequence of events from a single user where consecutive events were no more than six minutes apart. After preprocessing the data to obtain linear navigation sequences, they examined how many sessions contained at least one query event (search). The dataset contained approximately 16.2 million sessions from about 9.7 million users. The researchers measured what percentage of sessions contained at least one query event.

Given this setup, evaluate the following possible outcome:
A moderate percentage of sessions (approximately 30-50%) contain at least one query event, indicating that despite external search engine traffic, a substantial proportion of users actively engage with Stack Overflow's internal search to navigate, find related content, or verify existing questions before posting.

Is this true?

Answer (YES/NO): YES